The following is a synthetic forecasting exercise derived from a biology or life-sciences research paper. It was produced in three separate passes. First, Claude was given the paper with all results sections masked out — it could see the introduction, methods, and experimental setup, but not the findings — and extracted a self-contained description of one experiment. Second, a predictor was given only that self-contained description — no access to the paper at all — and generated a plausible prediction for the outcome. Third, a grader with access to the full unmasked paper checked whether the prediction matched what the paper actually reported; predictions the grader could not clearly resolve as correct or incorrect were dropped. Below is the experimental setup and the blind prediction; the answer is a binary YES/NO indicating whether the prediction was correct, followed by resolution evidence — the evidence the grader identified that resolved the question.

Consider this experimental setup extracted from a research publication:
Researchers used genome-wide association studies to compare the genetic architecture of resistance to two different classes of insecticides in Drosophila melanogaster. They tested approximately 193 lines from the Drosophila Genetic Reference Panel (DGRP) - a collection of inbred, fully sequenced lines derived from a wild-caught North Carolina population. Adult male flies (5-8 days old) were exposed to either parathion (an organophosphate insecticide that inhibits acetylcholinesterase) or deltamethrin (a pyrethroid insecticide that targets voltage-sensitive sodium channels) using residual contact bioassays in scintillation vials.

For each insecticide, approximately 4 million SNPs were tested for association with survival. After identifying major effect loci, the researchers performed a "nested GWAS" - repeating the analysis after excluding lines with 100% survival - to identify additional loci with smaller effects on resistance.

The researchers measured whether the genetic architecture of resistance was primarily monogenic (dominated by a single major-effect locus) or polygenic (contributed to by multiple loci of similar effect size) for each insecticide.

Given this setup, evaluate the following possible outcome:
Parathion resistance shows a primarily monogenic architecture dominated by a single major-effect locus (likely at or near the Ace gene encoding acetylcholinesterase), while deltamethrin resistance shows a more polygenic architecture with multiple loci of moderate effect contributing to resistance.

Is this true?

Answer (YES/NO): NO